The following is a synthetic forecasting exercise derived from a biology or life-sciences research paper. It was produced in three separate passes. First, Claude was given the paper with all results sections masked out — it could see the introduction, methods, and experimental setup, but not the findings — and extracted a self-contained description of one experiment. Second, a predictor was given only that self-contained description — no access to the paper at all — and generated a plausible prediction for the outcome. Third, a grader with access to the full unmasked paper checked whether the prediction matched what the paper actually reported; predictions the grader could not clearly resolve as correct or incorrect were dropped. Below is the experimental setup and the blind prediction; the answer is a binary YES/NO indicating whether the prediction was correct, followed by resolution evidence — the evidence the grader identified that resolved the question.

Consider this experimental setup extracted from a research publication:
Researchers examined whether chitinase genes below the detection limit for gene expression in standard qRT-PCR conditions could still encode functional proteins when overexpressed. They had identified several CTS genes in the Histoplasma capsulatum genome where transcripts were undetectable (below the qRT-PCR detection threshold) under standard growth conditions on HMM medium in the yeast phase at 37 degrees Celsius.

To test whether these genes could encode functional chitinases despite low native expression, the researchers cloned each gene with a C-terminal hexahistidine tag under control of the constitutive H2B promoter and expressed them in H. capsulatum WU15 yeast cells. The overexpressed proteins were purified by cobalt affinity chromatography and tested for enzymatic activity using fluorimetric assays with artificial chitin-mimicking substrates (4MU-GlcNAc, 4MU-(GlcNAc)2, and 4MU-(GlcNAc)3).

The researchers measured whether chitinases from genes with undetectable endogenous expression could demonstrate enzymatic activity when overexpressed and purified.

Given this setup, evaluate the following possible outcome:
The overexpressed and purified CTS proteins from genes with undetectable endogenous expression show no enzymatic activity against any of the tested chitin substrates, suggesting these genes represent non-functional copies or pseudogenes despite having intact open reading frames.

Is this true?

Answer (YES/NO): NO